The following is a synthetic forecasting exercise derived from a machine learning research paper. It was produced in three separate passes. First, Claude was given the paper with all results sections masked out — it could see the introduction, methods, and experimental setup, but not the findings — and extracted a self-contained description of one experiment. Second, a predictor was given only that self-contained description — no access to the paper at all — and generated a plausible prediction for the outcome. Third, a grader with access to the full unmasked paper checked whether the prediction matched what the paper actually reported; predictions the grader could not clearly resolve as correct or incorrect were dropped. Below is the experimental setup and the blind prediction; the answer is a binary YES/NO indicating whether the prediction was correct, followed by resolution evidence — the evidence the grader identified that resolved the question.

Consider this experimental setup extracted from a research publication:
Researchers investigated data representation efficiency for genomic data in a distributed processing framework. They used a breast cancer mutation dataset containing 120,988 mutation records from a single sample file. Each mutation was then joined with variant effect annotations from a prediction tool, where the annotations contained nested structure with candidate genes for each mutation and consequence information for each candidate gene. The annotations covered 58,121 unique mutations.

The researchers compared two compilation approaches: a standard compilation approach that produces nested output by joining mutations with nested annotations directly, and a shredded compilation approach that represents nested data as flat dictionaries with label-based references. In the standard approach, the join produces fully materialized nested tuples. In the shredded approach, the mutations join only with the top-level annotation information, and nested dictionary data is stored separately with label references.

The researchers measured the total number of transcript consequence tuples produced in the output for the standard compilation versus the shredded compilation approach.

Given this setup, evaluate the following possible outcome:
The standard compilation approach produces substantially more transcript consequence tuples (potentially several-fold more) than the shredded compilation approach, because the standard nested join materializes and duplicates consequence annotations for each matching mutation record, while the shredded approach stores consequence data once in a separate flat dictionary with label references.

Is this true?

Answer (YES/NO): NO